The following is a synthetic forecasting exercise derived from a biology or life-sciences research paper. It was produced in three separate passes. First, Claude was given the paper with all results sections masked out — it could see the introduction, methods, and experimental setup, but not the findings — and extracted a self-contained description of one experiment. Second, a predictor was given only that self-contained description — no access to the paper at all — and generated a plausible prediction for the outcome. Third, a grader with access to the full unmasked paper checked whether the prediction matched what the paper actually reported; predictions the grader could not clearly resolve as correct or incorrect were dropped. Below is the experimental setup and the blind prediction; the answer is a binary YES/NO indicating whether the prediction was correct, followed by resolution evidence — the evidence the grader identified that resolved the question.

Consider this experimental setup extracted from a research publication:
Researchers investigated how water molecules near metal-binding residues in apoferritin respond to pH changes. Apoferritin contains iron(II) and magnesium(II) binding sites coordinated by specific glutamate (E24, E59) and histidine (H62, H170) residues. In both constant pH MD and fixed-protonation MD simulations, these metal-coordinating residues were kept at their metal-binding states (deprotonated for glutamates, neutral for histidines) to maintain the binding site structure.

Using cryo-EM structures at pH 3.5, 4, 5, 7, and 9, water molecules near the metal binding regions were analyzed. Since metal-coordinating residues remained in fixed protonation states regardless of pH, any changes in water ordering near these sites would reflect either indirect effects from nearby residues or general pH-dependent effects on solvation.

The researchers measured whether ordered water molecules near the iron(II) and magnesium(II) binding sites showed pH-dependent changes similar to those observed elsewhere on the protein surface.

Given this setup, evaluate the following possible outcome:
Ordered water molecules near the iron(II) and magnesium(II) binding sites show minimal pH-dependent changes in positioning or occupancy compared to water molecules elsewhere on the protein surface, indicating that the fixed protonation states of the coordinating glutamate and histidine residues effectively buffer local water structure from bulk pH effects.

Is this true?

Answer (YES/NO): NO